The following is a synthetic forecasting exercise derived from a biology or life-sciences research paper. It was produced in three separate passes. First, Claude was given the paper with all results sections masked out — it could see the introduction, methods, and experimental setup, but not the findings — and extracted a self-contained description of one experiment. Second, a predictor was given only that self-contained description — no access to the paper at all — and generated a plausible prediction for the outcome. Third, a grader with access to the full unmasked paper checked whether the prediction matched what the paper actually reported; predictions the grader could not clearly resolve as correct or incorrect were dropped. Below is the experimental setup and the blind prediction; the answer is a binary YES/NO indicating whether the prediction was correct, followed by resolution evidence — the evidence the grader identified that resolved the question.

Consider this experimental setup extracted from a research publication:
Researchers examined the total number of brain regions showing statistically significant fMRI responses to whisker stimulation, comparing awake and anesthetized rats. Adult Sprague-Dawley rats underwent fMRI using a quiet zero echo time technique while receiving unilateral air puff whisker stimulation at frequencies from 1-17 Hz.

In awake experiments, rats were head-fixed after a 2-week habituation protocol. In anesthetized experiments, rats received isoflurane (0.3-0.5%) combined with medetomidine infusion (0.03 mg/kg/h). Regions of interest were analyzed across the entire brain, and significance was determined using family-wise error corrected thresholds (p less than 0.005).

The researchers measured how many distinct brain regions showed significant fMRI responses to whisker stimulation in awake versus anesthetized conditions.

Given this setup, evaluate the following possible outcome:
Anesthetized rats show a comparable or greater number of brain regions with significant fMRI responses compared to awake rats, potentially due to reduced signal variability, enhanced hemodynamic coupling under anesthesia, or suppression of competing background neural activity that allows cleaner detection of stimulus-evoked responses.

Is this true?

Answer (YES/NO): NO